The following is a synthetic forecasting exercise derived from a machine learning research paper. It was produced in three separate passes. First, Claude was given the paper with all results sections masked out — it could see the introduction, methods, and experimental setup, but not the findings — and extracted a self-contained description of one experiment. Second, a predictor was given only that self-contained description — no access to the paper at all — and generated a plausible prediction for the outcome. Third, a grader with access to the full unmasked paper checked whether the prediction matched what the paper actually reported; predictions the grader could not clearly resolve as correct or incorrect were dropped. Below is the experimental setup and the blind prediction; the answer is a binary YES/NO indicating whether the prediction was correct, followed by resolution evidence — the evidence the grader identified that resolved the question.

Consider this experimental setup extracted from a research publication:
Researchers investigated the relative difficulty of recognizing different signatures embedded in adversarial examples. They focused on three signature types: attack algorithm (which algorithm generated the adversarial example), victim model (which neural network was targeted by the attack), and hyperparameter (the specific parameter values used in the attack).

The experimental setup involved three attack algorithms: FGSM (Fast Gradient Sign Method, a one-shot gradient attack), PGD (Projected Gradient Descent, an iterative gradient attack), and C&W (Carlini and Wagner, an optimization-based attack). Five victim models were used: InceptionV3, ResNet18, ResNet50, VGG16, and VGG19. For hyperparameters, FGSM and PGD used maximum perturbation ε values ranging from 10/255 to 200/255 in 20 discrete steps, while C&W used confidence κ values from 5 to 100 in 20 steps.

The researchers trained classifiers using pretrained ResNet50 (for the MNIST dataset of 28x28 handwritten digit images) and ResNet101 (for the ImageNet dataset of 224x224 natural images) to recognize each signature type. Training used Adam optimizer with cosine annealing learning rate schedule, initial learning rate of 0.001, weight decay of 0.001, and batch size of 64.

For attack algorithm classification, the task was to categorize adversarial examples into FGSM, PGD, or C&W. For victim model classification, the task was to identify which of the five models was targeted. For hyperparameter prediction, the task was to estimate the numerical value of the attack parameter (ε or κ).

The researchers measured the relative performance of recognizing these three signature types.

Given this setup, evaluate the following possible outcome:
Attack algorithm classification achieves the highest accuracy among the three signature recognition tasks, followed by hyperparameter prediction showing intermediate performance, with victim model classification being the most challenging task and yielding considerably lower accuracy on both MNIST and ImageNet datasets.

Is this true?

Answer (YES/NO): NO